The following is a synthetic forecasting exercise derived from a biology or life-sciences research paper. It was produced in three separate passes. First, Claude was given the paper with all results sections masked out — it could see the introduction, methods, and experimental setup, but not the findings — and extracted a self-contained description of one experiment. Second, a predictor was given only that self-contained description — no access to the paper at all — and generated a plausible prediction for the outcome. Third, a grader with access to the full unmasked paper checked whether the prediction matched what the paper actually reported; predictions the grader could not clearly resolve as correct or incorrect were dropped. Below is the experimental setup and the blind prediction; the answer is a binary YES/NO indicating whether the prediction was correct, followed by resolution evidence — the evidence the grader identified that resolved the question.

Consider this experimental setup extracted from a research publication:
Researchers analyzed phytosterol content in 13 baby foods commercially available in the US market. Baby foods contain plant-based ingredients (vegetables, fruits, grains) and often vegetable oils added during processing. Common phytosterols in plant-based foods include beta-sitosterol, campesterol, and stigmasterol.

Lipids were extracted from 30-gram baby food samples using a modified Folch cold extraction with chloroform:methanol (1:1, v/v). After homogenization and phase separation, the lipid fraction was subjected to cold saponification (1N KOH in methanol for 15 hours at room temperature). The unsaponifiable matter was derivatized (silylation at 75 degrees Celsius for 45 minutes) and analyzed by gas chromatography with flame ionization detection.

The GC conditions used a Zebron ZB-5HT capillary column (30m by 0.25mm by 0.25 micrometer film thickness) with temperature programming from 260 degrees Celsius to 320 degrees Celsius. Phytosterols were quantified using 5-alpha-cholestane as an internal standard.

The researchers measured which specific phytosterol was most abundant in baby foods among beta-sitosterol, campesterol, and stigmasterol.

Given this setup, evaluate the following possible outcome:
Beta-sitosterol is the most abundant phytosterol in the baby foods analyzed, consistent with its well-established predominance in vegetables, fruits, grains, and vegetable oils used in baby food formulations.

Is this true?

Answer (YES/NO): YES